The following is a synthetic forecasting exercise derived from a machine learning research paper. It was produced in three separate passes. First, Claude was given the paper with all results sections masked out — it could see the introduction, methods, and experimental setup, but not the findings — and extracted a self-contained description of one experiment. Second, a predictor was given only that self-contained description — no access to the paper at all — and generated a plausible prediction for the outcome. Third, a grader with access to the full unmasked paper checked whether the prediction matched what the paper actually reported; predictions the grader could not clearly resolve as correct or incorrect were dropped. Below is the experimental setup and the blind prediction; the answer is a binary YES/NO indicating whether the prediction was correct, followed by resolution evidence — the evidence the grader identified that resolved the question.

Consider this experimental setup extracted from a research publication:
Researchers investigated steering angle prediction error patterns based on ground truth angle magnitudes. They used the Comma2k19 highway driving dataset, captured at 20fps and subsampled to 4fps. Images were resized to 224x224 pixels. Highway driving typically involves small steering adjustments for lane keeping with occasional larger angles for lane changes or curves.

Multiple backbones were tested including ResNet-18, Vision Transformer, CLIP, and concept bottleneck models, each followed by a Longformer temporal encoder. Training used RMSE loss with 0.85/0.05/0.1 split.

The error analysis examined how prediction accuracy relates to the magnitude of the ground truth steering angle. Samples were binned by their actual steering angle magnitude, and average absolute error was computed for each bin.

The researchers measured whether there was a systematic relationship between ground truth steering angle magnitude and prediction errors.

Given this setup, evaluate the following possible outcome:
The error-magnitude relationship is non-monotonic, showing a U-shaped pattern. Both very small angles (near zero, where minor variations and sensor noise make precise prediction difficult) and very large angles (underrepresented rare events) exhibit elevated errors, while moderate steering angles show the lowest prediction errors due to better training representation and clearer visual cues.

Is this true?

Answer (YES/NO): NO